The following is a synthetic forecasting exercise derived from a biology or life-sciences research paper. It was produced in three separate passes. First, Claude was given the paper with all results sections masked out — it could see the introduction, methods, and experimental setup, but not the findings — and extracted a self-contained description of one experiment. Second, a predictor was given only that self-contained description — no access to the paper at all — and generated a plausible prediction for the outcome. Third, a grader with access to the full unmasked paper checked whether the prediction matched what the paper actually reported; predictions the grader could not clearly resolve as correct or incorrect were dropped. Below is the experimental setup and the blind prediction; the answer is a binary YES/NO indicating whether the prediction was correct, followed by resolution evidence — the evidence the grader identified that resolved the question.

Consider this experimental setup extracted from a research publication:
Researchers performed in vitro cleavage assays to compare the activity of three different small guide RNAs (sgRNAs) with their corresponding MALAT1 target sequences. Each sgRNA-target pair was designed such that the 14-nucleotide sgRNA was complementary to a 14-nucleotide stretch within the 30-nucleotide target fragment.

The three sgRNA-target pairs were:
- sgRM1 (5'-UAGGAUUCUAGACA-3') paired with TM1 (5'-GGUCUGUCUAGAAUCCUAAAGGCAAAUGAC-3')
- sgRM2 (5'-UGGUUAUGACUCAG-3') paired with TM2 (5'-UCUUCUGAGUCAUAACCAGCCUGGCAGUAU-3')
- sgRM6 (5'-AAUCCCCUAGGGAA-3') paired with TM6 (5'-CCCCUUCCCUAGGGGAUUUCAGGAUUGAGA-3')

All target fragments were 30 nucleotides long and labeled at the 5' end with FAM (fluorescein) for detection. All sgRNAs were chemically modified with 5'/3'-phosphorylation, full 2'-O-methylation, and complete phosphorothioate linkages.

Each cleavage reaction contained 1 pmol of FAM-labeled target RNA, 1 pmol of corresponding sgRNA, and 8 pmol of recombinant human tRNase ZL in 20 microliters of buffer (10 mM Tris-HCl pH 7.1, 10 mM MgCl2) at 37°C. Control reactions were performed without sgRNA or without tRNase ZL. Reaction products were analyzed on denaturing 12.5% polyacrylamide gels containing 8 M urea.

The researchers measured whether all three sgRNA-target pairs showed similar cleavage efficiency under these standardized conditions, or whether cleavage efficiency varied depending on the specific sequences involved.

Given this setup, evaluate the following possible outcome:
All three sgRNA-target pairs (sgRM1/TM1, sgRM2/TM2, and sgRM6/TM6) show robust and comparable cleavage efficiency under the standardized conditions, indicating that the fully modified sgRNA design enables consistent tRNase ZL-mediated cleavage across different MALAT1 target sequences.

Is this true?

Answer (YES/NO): NO